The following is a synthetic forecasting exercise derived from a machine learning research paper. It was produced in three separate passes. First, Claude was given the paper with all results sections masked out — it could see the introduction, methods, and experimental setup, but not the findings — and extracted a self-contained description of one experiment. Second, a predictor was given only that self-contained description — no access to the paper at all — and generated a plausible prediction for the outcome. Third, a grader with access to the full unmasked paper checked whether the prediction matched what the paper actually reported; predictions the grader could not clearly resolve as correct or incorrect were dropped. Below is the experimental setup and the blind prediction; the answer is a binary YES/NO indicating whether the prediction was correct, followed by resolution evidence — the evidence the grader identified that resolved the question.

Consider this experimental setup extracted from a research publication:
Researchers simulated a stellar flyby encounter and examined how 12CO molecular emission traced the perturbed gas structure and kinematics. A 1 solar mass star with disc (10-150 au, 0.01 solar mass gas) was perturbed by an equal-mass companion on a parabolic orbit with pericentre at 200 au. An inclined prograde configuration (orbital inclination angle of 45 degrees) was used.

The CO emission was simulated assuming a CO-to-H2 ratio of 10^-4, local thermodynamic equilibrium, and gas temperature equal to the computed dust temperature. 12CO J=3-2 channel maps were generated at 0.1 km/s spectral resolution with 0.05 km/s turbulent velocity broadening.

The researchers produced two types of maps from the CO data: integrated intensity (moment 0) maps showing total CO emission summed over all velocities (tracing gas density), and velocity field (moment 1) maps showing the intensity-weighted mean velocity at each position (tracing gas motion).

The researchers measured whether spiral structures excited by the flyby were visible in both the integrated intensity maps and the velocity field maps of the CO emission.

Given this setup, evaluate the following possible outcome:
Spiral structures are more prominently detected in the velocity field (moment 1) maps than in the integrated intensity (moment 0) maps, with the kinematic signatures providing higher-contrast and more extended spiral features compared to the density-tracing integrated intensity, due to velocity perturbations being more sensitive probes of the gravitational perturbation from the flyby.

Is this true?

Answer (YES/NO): NO